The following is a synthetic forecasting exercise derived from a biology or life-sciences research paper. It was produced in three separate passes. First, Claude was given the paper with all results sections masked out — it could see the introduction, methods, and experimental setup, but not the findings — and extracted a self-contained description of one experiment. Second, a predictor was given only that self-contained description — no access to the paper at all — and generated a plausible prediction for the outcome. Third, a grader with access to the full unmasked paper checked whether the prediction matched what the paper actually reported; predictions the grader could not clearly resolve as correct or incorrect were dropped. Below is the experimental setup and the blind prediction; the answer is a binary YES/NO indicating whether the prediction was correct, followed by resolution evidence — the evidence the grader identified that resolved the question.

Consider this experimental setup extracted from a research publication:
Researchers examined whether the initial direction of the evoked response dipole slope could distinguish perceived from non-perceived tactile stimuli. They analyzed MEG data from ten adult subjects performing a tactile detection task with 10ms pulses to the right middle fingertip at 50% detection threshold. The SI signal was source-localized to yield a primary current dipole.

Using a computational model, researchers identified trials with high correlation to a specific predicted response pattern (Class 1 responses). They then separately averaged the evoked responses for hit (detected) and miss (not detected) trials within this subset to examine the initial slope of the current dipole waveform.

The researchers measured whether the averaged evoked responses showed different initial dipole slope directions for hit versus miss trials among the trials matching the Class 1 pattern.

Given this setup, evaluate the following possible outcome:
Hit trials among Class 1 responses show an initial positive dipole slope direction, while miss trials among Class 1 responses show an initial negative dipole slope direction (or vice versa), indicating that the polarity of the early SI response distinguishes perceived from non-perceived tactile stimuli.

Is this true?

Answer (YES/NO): YES